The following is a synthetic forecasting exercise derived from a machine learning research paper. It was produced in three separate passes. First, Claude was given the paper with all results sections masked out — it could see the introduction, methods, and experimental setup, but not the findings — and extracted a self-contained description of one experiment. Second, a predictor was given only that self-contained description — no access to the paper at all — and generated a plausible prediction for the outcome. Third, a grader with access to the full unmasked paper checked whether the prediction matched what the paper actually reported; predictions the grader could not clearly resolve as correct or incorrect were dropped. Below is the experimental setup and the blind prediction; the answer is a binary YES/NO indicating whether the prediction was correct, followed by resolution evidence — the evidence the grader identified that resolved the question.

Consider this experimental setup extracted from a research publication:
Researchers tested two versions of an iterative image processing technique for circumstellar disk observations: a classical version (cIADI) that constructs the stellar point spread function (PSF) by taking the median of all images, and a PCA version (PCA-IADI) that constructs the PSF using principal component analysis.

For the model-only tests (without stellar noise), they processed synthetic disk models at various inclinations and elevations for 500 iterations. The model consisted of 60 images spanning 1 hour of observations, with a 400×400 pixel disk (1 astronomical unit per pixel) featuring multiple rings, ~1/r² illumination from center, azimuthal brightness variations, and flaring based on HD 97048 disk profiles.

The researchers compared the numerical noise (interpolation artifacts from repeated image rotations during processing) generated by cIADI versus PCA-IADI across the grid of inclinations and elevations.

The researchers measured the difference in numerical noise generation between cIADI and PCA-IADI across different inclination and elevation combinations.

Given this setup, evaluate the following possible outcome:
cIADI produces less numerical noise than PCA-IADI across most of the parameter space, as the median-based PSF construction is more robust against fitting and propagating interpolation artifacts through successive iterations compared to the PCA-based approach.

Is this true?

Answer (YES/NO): YES